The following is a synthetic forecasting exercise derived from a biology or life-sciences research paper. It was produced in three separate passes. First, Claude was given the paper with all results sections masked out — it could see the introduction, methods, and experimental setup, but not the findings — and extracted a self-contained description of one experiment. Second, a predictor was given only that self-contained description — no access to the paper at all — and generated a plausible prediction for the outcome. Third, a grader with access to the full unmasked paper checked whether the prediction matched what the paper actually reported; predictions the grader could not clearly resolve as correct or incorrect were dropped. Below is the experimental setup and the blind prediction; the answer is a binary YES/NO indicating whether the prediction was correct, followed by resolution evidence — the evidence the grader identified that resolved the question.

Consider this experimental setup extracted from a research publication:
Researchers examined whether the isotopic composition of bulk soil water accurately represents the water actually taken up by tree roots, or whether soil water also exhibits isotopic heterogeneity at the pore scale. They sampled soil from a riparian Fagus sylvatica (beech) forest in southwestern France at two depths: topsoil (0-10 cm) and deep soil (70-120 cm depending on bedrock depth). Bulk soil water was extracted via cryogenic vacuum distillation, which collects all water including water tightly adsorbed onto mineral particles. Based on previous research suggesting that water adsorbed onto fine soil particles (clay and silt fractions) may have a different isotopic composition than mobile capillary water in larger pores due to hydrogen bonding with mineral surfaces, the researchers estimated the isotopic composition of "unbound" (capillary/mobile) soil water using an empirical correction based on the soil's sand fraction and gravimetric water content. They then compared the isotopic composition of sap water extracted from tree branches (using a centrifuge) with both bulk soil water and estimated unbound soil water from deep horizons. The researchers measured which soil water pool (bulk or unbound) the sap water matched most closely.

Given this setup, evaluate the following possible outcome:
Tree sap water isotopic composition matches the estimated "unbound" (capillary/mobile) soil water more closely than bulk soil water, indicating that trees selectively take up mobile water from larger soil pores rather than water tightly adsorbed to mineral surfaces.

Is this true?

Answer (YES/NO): YES